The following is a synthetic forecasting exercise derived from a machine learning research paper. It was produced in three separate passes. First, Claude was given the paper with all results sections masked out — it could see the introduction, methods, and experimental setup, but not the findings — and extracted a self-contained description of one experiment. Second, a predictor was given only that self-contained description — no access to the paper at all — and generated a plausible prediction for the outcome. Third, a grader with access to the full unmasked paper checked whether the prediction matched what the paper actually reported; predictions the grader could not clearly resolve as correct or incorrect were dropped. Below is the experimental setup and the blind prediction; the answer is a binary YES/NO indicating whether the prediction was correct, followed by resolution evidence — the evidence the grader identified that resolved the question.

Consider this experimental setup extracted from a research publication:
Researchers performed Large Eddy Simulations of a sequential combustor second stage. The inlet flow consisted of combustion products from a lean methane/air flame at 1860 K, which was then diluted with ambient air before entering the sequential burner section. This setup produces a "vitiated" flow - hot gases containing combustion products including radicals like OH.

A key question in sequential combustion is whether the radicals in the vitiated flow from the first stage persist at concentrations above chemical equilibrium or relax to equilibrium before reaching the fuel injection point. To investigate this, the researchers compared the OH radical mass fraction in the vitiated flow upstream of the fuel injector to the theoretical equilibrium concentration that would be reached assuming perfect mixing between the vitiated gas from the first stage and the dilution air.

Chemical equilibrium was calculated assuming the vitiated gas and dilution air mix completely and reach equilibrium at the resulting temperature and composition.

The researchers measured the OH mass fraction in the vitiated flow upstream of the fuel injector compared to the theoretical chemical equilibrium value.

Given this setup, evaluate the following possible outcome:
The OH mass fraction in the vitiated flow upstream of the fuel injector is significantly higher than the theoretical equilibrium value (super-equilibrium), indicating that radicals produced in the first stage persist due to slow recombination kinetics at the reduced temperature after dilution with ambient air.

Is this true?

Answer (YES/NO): YES